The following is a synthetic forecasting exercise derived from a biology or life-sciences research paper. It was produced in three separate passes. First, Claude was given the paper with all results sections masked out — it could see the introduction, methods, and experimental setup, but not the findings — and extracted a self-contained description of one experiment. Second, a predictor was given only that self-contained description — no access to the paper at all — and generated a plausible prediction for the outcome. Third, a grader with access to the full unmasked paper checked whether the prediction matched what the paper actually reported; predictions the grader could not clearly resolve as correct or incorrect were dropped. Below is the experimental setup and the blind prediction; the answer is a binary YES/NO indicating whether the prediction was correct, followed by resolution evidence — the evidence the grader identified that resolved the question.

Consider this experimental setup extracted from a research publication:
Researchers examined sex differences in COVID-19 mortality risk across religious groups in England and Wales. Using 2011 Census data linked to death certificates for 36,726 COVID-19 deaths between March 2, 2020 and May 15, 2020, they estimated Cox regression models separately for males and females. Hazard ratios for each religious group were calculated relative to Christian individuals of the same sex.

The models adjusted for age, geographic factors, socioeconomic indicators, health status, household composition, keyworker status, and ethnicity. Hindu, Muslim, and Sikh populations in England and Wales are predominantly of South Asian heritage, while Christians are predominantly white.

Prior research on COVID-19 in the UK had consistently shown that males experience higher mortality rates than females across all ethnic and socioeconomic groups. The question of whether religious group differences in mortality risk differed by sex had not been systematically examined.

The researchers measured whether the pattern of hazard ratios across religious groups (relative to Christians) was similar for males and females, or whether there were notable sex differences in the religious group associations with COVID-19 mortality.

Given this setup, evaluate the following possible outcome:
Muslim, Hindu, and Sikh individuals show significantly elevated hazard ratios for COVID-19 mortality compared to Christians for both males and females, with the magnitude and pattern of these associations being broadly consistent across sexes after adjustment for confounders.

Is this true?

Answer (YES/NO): NO